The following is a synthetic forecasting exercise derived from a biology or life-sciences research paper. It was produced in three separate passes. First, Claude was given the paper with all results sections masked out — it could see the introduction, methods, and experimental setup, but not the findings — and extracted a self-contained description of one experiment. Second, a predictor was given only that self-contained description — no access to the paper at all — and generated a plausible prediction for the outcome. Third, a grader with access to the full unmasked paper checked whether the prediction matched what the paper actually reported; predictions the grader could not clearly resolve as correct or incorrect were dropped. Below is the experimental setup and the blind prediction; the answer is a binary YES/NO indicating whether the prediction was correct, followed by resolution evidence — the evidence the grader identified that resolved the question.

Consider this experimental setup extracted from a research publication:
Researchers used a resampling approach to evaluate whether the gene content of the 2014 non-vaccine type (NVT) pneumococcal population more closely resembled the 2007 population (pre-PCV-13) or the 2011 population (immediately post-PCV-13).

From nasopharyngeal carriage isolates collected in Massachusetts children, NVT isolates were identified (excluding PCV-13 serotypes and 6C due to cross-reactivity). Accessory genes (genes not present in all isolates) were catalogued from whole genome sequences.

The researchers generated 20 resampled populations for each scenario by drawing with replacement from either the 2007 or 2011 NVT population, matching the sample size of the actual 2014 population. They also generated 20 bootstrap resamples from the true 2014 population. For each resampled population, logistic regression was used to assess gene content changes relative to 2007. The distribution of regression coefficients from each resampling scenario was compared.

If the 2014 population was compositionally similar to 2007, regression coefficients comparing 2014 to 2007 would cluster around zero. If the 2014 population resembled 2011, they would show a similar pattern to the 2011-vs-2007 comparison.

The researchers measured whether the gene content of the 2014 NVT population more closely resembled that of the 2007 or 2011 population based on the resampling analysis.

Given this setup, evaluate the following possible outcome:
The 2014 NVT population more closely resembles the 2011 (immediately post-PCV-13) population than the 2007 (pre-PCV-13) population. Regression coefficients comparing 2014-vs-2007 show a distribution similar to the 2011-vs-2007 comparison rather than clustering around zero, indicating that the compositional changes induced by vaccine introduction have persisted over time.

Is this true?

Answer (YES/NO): NO